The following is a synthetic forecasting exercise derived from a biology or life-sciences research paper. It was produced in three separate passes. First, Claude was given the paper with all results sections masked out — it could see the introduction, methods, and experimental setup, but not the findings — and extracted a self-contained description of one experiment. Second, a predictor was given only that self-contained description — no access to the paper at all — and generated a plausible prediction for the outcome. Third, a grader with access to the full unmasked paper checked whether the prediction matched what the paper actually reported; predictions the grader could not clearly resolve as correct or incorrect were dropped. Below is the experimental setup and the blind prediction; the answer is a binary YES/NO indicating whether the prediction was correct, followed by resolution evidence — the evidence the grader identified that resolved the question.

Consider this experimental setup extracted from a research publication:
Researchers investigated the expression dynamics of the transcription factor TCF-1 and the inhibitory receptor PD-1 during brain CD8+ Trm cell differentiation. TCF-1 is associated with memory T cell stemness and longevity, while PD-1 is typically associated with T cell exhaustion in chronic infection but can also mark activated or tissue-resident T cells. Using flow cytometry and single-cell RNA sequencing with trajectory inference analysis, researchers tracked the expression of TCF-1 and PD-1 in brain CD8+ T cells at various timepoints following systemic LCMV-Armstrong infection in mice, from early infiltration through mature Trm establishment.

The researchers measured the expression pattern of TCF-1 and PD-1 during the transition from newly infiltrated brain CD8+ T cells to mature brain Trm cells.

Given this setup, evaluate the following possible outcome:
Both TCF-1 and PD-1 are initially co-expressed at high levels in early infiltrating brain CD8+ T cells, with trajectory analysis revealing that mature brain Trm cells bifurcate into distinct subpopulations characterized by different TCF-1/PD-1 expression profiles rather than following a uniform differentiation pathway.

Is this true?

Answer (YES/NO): NO